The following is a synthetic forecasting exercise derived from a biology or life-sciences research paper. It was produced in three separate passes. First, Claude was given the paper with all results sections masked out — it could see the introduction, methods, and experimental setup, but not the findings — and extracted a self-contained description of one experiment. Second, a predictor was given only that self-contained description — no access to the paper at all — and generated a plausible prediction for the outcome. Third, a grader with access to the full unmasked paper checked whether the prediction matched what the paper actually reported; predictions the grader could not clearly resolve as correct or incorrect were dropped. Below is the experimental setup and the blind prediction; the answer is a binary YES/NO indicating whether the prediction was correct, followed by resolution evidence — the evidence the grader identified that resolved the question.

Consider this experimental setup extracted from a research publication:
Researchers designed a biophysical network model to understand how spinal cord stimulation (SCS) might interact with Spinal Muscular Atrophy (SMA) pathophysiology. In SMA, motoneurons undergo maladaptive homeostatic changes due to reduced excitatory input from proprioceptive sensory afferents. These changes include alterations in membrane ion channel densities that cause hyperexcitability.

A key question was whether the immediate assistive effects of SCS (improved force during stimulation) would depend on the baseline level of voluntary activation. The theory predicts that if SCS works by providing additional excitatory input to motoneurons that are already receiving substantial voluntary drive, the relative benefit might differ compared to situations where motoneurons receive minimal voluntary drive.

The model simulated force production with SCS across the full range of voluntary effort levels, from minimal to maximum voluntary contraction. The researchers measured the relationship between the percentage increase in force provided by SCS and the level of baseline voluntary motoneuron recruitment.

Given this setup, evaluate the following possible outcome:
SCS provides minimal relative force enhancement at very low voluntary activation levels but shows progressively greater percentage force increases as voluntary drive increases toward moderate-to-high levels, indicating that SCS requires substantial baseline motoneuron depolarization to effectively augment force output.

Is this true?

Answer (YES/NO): NO